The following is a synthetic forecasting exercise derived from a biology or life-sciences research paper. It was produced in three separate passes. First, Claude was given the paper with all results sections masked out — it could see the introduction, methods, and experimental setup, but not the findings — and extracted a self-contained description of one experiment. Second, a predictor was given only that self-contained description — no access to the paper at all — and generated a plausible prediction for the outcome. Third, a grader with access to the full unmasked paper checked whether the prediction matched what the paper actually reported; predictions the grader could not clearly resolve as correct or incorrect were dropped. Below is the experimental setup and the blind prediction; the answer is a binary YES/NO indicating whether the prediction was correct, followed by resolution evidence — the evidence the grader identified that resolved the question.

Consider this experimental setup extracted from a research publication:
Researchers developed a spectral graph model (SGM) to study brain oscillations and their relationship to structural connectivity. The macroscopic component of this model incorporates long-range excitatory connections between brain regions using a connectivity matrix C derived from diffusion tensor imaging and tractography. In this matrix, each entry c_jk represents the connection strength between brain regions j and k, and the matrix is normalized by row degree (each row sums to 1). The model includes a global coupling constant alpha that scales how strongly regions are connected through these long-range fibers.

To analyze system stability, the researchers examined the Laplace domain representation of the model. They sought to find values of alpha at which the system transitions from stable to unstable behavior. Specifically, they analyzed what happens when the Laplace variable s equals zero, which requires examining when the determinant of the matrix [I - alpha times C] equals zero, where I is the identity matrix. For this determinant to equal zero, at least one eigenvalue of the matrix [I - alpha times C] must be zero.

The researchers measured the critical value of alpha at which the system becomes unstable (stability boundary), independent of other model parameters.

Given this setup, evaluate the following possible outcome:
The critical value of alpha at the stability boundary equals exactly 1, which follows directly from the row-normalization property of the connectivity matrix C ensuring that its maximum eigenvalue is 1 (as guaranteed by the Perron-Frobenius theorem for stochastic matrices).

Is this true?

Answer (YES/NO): YES